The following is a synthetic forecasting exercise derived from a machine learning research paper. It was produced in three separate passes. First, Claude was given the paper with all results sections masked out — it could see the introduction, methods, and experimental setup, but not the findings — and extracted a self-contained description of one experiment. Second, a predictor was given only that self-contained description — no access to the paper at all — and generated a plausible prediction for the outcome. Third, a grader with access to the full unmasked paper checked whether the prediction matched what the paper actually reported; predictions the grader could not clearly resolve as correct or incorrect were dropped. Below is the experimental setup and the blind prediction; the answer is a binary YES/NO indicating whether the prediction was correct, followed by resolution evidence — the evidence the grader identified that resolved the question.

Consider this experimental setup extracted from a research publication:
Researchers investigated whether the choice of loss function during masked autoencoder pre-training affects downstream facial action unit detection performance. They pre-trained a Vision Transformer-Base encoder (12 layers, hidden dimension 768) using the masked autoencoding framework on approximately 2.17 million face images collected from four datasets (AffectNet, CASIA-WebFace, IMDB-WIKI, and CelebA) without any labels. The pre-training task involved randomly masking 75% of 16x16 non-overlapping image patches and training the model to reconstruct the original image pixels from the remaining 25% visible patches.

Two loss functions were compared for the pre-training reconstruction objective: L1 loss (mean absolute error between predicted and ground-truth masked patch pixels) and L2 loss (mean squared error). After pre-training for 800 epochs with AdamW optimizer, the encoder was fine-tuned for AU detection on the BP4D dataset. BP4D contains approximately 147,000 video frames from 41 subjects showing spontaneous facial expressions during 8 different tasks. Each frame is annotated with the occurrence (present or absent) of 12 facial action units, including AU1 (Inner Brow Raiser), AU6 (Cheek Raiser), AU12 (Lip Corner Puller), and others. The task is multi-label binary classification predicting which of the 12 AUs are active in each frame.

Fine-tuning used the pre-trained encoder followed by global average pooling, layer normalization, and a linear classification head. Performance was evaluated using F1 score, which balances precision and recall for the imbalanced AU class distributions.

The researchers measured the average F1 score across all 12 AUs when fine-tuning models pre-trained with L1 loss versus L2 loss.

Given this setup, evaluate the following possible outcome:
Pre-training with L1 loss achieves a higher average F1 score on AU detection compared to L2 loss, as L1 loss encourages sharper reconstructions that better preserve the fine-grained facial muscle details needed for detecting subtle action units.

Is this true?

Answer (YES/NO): YES